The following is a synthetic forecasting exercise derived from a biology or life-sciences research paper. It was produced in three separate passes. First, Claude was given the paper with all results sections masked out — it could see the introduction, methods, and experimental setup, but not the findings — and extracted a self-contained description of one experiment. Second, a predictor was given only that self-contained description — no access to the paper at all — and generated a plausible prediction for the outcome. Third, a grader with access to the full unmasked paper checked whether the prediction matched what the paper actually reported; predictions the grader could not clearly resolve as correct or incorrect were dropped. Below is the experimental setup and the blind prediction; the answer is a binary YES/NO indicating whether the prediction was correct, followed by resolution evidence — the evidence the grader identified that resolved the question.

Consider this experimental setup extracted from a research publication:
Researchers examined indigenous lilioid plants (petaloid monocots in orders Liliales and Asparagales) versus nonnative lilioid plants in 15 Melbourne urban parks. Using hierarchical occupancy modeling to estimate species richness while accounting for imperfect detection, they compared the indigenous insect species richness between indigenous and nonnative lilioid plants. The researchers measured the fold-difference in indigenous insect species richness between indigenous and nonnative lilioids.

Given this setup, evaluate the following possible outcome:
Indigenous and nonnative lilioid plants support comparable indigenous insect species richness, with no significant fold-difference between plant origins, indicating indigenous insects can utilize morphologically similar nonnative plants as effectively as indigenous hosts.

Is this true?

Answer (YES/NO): NO